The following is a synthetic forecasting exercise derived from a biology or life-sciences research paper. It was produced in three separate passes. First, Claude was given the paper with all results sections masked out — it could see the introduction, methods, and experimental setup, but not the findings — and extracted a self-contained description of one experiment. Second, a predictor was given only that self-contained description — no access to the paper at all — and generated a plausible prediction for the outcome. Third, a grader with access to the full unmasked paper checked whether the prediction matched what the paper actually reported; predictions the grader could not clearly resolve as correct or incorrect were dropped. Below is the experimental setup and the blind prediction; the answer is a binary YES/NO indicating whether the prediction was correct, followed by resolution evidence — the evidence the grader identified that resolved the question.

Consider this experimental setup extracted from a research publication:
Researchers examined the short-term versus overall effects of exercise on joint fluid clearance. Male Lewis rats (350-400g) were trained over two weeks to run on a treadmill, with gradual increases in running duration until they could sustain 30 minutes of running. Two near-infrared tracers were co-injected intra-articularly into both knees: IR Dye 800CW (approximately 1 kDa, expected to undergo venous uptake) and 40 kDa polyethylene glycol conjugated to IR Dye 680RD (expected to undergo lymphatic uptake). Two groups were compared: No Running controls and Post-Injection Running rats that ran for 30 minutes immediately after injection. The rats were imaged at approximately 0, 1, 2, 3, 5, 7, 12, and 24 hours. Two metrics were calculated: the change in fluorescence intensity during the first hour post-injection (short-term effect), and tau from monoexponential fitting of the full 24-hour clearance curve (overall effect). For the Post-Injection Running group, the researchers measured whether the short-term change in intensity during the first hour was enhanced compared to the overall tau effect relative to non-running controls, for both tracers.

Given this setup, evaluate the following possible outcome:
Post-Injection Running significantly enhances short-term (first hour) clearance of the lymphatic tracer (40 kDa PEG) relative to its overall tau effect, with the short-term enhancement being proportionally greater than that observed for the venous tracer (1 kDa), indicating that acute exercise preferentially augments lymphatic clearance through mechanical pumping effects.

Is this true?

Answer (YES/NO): YES